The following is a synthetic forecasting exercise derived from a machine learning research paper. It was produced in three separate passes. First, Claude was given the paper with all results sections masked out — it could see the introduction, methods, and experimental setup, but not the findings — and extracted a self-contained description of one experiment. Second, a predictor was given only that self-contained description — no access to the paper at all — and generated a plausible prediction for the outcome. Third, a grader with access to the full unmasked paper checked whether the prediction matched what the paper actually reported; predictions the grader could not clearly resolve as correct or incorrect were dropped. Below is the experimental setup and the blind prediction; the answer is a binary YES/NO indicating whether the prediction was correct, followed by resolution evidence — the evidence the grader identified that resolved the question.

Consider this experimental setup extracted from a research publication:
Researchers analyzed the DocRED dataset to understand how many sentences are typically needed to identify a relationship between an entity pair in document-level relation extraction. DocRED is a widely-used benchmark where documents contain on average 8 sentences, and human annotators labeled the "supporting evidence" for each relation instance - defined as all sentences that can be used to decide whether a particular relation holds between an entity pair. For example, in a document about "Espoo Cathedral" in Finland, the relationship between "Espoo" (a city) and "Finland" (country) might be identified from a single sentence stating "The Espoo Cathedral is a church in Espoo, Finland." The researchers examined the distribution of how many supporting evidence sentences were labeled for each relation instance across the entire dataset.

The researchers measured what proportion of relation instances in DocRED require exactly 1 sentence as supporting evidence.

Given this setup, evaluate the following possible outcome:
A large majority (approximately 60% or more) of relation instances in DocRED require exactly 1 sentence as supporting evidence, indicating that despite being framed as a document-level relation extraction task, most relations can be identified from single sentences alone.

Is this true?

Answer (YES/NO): NO